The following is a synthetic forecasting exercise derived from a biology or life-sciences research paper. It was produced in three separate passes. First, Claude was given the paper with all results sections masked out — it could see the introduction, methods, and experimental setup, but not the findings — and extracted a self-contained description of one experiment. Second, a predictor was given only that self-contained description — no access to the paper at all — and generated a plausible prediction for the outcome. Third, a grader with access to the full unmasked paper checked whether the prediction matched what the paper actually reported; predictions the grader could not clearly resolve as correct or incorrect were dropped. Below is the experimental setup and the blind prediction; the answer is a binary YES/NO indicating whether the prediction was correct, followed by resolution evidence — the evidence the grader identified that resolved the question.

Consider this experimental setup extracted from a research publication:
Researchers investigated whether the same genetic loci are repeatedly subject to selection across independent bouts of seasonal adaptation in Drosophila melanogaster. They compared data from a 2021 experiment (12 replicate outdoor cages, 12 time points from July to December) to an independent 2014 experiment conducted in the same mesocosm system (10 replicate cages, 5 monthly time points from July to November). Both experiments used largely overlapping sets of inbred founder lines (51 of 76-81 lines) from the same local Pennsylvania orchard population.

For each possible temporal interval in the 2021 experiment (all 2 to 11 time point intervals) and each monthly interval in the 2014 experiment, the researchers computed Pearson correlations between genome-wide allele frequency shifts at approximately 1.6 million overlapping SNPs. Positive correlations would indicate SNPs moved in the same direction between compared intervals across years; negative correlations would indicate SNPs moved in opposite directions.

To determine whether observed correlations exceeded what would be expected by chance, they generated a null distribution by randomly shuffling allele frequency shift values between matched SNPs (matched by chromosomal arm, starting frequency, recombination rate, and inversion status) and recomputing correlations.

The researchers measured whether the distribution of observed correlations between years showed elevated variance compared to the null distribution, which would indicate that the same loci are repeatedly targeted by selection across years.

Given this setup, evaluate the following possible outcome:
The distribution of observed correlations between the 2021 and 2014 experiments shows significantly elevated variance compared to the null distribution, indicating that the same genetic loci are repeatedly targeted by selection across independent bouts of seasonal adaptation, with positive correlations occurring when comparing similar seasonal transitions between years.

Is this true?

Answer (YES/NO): YES